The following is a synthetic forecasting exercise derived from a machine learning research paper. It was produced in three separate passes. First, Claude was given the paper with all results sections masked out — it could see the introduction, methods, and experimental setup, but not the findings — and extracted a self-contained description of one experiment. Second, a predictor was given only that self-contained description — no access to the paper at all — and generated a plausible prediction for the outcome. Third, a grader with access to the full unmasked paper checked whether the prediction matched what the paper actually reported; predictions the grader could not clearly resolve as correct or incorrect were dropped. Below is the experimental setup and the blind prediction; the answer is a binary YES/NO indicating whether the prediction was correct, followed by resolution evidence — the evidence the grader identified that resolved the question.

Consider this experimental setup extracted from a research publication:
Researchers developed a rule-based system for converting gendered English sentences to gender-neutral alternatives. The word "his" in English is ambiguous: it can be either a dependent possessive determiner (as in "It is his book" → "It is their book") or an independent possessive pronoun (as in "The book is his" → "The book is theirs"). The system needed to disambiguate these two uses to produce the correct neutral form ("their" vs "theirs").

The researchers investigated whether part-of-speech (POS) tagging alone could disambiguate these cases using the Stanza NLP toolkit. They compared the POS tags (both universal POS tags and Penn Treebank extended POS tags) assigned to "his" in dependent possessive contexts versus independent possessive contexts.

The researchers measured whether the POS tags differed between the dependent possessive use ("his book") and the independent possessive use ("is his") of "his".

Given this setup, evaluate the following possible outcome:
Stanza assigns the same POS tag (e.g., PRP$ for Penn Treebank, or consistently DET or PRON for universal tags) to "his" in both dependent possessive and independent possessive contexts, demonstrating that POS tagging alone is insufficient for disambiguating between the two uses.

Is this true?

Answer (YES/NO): YES